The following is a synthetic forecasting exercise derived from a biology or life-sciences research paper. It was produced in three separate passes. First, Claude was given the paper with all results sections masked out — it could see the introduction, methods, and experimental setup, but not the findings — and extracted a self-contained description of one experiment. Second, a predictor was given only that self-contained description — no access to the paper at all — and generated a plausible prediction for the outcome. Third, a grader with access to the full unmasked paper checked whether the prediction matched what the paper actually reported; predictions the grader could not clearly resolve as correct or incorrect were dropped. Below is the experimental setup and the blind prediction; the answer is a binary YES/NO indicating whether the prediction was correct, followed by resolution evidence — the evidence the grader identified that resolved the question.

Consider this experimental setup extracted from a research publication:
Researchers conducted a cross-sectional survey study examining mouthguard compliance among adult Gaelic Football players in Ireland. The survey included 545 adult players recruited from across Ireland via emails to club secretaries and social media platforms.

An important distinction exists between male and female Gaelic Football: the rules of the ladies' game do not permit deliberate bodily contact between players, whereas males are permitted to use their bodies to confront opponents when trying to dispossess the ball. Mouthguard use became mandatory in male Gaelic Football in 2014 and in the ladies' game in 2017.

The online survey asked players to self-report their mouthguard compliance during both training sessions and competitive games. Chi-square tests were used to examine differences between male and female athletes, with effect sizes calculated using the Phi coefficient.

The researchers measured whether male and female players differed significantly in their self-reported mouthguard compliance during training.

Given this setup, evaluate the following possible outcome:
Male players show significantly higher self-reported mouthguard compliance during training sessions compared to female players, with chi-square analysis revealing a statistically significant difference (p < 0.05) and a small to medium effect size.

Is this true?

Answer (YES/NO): YES